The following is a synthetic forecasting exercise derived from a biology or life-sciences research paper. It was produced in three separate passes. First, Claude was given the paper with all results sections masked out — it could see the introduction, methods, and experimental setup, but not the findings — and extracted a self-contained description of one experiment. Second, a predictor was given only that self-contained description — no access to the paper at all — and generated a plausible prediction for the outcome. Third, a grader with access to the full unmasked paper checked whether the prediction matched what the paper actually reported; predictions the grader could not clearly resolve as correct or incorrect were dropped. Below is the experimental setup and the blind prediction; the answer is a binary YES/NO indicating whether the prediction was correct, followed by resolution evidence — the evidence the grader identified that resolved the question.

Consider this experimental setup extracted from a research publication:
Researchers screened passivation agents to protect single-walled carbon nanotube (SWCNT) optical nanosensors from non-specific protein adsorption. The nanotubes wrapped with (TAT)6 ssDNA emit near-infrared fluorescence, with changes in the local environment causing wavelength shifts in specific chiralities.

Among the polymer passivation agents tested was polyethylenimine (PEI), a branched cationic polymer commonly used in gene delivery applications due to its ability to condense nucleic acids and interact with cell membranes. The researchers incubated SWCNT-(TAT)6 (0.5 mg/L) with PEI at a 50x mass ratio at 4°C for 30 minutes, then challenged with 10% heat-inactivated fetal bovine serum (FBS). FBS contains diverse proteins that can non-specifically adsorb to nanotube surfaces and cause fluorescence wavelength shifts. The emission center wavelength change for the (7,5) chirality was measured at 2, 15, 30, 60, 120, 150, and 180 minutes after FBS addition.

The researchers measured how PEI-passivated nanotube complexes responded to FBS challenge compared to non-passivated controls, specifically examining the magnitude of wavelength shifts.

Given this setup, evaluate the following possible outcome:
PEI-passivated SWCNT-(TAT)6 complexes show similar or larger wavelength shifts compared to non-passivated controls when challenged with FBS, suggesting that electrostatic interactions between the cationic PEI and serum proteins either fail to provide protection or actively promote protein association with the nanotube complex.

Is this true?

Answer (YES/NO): NO